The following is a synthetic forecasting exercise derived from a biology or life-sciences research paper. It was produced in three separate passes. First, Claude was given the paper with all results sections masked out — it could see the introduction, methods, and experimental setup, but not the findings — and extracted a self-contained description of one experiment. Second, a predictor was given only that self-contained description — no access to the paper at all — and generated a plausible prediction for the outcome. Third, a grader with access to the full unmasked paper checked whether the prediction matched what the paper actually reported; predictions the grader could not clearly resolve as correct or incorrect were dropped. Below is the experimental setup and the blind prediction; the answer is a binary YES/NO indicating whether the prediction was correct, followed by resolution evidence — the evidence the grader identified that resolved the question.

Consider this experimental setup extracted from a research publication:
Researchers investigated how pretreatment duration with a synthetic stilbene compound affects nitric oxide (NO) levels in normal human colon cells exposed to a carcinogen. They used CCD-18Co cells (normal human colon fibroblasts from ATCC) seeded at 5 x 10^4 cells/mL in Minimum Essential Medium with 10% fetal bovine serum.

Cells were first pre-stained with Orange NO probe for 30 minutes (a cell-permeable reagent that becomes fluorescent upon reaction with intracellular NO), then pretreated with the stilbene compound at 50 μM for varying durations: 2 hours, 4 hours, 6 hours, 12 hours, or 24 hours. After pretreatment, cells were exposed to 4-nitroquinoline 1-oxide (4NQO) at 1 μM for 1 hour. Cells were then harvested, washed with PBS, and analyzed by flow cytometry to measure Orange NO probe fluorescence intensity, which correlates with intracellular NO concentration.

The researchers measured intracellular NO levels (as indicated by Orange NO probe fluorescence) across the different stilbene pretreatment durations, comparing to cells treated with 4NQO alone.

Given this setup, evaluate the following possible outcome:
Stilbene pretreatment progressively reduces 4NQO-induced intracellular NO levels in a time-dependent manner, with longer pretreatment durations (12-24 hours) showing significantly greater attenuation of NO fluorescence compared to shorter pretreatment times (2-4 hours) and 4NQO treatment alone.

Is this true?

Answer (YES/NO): NO